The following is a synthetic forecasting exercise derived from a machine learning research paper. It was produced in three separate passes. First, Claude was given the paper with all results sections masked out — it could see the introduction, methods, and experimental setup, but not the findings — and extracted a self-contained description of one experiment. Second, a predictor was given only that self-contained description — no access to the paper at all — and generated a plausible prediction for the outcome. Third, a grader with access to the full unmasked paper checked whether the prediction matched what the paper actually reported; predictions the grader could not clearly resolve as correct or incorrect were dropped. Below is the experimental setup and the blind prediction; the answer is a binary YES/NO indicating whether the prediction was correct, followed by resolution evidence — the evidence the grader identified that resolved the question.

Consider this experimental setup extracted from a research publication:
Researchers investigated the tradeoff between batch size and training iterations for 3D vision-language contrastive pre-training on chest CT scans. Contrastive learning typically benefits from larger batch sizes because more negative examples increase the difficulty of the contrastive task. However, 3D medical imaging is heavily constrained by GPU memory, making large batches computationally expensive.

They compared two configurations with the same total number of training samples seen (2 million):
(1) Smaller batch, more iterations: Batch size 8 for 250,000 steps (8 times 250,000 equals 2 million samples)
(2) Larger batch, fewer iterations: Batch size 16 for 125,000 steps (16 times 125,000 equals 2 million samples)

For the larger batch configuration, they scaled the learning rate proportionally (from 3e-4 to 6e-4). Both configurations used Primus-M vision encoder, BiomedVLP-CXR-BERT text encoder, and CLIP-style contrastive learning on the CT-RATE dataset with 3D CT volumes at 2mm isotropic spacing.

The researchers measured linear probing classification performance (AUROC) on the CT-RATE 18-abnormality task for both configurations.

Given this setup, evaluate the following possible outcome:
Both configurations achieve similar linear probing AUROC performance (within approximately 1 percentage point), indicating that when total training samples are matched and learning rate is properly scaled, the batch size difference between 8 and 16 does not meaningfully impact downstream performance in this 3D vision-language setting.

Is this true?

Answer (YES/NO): NO